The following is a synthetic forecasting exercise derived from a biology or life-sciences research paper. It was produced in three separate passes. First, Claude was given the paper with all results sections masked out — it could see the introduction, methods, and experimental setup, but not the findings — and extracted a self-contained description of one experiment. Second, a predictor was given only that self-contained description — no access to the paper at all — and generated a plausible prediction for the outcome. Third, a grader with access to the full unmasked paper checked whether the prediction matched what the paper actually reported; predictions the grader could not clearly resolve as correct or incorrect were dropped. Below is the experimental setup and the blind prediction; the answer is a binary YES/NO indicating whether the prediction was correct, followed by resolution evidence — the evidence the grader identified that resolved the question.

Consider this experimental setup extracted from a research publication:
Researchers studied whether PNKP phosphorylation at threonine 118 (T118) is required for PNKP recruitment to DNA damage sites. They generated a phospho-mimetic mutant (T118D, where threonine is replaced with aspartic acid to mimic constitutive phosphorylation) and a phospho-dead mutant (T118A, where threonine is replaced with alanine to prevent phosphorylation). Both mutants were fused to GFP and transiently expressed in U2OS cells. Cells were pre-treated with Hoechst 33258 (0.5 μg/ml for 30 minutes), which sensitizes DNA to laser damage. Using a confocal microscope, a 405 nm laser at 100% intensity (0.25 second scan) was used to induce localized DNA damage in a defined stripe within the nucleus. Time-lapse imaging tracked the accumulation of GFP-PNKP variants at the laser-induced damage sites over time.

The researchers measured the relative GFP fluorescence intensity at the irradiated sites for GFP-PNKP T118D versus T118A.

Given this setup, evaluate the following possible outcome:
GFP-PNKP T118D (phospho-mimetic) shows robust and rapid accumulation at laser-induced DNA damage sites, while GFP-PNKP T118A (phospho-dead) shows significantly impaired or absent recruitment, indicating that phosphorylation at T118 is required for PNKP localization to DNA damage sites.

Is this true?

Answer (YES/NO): YES